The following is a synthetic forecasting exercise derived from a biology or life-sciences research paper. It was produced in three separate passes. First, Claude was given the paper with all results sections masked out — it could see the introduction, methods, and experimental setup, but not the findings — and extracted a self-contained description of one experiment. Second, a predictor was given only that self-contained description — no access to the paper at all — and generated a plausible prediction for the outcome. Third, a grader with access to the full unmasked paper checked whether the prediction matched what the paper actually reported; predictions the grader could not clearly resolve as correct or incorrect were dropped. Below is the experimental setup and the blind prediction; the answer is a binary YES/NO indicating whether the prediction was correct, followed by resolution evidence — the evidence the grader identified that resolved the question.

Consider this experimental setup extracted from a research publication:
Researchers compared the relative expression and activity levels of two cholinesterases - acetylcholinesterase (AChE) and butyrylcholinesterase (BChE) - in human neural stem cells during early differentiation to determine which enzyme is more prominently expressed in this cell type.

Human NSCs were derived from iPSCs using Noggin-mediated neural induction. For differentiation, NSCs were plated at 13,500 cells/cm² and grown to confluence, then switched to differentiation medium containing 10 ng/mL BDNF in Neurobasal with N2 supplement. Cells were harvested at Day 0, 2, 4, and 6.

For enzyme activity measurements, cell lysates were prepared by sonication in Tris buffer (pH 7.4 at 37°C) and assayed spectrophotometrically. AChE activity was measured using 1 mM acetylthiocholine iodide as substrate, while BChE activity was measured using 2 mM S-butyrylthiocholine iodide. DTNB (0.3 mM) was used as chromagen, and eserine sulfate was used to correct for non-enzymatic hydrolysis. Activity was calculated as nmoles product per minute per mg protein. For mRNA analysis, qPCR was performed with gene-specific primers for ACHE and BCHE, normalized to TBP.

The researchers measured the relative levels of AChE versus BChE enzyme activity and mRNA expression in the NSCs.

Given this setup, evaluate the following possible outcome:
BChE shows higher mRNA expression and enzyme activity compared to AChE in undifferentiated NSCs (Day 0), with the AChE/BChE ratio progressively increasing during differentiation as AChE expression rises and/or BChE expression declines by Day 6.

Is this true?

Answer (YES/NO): NO